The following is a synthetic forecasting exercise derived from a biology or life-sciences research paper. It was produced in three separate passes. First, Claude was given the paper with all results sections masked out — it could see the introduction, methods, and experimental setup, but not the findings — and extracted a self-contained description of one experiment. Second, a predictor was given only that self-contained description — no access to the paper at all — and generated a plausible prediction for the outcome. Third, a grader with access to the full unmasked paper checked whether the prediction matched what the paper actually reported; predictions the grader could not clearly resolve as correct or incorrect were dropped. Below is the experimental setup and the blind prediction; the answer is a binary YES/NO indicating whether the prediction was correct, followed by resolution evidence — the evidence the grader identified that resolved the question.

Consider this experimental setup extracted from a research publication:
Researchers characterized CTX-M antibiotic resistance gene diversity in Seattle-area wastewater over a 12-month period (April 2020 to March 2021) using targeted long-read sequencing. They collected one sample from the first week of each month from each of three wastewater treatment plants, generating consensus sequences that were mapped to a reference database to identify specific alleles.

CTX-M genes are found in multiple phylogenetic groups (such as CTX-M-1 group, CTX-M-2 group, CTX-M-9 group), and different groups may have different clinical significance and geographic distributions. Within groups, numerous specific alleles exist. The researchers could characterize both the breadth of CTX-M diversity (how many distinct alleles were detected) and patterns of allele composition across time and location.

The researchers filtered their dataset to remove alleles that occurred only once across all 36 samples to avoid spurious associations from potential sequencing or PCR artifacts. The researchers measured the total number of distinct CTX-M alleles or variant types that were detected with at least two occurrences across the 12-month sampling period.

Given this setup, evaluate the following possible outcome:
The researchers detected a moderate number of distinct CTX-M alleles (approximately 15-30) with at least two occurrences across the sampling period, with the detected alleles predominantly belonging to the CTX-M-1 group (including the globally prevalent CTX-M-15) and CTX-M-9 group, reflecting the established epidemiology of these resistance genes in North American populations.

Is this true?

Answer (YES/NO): NO